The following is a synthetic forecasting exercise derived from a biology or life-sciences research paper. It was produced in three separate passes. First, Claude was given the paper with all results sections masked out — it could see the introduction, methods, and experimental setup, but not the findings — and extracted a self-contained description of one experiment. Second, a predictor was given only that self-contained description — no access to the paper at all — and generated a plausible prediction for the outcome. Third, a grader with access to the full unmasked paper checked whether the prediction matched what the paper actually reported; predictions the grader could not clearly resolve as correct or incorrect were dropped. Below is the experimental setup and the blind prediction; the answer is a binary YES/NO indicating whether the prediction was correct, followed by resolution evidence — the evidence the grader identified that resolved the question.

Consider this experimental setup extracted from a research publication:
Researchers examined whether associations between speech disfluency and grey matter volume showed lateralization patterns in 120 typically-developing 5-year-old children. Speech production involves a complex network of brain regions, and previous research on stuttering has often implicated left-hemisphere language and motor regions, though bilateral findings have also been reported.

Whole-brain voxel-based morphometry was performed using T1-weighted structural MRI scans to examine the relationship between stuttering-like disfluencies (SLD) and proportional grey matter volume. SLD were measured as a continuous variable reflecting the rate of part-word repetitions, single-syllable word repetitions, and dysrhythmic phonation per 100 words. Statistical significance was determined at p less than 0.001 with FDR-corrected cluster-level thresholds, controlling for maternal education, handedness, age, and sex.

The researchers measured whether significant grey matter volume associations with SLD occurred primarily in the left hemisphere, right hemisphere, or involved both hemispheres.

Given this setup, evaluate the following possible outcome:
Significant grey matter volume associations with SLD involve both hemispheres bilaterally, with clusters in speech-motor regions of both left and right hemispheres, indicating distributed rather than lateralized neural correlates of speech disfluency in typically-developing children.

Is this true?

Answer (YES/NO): NO